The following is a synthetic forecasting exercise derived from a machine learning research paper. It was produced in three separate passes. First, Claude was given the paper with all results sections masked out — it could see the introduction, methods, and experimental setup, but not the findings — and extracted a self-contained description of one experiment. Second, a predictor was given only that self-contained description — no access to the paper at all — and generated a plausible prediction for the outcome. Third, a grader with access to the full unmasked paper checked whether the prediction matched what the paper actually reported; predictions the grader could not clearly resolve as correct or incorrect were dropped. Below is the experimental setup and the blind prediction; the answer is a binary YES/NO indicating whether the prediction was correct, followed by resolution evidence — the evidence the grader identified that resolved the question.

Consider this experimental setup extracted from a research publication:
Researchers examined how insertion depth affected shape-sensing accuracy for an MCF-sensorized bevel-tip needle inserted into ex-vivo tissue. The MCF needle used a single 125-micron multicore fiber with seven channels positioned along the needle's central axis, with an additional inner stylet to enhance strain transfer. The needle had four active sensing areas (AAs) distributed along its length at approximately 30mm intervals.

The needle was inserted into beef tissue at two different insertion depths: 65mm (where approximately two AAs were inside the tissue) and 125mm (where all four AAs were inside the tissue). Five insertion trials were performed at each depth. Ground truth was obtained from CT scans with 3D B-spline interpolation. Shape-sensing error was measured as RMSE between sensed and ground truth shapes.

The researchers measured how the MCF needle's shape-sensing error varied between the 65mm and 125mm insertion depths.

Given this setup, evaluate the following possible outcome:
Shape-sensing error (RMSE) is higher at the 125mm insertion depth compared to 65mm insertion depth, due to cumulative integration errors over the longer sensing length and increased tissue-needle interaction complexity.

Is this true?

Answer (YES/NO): NO